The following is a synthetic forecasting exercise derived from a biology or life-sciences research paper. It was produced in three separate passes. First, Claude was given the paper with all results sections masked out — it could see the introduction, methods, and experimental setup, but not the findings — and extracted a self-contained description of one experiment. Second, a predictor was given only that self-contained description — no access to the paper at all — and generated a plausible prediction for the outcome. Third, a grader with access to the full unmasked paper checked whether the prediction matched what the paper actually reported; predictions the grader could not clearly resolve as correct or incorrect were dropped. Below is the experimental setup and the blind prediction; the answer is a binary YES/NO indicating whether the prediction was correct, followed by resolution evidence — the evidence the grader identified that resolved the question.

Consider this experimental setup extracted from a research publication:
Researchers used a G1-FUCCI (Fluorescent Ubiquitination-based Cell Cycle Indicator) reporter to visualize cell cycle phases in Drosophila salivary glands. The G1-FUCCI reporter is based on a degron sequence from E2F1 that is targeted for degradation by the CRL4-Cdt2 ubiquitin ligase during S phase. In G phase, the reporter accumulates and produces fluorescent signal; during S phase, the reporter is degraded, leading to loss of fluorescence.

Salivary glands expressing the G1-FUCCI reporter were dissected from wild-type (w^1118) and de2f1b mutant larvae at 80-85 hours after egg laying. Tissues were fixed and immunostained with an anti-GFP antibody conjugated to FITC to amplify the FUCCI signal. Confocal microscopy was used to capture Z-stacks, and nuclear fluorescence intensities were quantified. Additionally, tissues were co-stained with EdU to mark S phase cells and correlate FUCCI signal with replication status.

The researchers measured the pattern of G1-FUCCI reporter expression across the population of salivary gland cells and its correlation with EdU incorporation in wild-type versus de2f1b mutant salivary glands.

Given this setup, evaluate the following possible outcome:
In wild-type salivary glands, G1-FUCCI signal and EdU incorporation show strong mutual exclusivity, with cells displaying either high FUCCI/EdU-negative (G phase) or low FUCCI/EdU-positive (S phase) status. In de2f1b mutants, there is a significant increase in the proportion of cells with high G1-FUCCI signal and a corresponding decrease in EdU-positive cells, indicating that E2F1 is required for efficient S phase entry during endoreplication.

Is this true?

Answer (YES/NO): NO